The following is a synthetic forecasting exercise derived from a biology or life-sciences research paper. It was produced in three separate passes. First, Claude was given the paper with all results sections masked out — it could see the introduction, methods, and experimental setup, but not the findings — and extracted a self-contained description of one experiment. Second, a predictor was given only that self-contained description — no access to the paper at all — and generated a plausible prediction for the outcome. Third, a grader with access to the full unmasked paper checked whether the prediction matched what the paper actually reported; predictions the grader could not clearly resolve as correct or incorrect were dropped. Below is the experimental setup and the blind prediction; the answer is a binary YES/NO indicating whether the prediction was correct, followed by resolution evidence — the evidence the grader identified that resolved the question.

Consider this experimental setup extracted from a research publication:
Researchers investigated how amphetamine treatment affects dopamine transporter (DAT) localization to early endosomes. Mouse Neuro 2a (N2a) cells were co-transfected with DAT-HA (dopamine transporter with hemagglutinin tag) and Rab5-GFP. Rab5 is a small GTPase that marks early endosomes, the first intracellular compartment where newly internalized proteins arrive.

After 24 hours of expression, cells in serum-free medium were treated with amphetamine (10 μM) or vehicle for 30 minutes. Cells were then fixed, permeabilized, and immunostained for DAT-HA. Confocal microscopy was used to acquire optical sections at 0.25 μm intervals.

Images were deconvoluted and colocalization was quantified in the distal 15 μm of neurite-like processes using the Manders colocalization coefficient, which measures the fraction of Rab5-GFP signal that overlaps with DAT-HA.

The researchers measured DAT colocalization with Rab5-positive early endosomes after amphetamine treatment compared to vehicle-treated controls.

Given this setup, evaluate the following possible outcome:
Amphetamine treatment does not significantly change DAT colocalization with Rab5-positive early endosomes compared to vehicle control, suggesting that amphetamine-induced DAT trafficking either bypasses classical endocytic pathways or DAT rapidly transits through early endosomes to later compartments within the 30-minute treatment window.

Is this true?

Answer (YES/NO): NO